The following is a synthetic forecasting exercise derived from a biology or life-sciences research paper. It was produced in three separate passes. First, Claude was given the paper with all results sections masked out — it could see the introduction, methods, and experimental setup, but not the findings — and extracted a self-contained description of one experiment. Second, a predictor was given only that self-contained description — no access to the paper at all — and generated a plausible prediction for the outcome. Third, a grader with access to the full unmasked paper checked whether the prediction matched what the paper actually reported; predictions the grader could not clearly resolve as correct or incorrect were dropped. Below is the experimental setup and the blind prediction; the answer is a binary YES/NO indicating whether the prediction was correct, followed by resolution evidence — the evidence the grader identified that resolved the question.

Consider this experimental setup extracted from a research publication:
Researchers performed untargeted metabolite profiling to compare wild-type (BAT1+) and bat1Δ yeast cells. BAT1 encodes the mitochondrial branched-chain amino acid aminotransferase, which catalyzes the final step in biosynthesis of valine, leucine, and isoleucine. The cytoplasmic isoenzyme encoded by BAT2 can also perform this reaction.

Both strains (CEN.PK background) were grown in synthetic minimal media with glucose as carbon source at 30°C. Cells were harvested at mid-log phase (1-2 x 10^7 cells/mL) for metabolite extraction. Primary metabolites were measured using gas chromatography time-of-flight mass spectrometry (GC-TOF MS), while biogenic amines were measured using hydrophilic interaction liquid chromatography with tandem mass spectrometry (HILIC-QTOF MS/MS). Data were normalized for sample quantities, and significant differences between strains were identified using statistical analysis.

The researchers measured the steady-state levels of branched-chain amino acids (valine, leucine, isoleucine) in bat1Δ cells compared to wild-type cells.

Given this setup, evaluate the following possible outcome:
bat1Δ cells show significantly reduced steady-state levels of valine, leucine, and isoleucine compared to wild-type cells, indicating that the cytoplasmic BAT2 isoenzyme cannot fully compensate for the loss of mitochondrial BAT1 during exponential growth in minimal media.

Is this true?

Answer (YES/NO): YES